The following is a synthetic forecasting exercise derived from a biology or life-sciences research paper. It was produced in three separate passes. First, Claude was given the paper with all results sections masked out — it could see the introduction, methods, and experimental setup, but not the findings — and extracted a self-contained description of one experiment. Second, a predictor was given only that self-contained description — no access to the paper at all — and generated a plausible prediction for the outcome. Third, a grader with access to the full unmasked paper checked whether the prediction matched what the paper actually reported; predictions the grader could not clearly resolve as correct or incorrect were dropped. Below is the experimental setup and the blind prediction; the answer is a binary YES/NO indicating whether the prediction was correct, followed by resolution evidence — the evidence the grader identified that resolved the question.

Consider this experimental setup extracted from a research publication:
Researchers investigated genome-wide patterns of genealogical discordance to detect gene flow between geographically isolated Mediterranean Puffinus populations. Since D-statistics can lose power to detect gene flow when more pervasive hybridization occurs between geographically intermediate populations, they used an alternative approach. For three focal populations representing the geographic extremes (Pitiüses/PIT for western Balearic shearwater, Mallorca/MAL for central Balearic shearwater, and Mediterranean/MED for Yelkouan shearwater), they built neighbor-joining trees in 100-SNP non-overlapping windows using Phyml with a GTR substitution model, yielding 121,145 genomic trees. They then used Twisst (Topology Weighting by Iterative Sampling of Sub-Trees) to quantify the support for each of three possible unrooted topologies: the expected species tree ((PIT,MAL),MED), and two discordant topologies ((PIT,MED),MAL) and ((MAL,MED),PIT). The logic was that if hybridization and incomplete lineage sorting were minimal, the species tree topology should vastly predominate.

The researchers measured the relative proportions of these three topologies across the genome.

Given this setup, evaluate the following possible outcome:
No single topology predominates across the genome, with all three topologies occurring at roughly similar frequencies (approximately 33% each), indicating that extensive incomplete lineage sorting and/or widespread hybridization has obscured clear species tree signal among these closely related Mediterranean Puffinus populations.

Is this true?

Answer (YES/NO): NO